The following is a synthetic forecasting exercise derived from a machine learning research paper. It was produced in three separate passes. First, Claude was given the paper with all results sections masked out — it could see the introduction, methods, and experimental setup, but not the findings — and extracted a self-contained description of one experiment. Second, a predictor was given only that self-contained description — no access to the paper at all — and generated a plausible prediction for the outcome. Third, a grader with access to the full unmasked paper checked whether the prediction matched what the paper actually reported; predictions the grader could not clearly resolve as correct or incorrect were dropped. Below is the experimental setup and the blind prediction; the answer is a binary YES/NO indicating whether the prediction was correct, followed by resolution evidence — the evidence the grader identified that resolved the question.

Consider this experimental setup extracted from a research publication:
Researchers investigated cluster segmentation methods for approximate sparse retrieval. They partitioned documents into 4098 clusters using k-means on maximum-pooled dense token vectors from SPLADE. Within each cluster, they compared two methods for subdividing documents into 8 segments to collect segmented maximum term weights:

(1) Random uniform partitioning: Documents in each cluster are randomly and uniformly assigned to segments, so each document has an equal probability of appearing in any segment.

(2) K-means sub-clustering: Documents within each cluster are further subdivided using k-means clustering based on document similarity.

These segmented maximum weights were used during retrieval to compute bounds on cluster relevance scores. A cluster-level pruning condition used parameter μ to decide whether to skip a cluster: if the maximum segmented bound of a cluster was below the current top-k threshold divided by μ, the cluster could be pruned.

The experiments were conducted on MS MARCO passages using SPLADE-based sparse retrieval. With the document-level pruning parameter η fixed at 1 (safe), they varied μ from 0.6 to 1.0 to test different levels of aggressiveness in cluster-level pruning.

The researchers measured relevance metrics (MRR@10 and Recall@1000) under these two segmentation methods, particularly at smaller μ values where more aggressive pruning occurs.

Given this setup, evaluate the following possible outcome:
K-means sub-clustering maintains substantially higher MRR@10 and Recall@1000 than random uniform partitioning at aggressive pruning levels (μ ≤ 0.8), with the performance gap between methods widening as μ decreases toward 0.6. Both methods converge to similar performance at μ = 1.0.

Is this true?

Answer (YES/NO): NO